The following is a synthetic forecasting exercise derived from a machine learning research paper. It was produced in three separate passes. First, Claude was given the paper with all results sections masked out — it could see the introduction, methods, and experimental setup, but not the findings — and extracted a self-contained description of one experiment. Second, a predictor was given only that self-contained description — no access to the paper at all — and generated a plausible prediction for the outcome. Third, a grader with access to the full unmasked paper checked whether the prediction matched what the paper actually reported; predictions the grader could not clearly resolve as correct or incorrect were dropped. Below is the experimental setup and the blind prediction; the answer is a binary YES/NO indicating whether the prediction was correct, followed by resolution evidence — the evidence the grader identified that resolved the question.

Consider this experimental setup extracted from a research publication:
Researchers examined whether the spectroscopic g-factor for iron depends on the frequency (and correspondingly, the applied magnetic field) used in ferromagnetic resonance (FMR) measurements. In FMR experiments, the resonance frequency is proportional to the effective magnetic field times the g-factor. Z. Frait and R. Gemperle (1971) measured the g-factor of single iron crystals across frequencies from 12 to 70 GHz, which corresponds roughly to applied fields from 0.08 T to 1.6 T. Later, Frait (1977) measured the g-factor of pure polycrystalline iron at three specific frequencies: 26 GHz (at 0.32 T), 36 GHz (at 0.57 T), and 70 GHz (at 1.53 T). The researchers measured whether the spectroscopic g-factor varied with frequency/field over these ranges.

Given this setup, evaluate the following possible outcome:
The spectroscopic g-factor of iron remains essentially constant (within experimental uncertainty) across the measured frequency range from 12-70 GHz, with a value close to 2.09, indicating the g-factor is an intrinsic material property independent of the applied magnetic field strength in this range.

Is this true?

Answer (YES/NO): YES